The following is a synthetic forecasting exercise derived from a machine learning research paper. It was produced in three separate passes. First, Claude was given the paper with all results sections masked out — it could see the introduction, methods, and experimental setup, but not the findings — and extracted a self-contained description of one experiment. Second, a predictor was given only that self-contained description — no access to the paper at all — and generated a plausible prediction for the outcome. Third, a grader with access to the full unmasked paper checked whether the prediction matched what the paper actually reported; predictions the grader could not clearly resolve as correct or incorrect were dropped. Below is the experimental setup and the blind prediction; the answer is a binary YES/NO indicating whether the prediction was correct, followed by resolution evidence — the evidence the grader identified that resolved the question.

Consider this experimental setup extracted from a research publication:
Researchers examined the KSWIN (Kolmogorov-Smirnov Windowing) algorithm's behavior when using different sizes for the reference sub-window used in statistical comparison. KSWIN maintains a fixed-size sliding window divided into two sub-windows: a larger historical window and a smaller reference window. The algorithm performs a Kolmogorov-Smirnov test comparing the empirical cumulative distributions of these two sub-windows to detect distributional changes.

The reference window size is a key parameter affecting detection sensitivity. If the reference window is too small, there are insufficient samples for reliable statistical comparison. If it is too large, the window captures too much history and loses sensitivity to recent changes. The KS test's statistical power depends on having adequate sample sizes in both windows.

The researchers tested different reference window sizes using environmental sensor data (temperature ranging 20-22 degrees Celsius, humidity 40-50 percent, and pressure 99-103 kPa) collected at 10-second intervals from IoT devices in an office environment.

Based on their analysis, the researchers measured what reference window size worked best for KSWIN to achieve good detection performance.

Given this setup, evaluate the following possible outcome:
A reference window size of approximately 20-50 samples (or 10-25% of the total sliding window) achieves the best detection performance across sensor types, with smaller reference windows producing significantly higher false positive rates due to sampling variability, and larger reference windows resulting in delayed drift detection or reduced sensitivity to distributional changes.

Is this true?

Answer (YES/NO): NO